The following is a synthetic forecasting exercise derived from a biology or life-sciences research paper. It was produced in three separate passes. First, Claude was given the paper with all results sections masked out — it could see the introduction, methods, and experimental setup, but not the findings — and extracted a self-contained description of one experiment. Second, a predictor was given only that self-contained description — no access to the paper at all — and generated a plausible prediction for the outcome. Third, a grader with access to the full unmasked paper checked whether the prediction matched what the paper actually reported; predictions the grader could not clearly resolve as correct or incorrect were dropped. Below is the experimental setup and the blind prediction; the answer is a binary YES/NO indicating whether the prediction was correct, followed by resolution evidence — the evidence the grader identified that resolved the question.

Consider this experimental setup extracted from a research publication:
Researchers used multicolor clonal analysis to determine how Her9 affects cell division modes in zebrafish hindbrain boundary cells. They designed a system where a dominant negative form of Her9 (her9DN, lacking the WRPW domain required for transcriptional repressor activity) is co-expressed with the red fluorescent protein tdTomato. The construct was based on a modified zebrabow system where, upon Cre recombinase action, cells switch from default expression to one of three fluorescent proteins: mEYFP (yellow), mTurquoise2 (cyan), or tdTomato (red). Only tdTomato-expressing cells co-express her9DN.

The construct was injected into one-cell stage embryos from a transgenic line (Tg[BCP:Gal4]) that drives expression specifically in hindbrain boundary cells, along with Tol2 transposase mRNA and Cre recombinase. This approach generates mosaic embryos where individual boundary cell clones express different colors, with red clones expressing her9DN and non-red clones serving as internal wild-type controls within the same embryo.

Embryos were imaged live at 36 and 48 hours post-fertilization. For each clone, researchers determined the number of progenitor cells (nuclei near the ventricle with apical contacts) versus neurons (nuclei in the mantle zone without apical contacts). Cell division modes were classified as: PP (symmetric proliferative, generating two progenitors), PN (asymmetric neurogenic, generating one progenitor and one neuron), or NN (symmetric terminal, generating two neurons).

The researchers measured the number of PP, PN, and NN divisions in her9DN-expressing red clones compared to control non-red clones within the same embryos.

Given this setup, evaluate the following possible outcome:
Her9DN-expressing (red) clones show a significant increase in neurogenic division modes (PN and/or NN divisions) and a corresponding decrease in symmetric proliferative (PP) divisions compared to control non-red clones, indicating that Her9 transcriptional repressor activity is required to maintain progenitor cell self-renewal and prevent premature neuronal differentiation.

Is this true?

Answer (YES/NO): YES